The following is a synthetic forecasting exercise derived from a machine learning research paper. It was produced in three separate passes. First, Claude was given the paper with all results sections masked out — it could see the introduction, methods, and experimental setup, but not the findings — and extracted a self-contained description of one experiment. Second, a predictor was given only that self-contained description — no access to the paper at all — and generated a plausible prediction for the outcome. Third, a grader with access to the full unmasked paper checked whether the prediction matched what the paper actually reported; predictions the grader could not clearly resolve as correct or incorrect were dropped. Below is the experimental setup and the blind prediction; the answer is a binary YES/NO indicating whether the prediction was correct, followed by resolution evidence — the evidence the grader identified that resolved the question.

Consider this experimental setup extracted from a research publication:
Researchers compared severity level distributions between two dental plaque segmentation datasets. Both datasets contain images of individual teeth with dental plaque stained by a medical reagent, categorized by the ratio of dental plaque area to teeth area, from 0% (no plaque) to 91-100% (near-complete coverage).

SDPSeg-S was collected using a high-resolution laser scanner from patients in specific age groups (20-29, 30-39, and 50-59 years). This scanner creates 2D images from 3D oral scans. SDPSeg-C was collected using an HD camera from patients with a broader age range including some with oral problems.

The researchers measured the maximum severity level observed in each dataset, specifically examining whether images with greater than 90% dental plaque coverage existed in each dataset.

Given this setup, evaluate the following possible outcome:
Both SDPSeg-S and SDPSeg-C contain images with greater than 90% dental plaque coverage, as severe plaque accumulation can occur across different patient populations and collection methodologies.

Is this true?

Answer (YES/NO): NO